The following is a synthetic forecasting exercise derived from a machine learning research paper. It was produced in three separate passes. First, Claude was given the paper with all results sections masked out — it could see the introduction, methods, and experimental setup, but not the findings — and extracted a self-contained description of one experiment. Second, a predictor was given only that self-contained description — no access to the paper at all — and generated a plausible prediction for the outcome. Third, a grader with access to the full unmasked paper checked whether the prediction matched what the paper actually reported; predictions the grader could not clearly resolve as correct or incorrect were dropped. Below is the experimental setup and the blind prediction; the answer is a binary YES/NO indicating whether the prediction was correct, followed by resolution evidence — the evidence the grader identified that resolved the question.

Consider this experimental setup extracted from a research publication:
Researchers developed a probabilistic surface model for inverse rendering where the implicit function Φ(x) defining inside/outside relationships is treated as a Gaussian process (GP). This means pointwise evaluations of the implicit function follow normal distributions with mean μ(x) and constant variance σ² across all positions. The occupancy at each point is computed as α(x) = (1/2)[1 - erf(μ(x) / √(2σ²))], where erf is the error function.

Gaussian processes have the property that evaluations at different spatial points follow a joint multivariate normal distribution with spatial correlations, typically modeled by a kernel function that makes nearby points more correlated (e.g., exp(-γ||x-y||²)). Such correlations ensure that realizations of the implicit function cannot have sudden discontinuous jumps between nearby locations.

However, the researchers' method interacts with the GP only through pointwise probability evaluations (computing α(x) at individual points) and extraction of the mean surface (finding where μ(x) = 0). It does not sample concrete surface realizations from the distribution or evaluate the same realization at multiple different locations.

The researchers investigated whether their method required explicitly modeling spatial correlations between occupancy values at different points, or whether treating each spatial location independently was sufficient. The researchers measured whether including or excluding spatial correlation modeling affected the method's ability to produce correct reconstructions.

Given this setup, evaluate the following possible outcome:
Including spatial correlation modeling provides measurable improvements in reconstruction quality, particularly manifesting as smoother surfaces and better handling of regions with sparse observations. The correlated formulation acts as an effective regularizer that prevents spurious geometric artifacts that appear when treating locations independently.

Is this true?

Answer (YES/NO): NO